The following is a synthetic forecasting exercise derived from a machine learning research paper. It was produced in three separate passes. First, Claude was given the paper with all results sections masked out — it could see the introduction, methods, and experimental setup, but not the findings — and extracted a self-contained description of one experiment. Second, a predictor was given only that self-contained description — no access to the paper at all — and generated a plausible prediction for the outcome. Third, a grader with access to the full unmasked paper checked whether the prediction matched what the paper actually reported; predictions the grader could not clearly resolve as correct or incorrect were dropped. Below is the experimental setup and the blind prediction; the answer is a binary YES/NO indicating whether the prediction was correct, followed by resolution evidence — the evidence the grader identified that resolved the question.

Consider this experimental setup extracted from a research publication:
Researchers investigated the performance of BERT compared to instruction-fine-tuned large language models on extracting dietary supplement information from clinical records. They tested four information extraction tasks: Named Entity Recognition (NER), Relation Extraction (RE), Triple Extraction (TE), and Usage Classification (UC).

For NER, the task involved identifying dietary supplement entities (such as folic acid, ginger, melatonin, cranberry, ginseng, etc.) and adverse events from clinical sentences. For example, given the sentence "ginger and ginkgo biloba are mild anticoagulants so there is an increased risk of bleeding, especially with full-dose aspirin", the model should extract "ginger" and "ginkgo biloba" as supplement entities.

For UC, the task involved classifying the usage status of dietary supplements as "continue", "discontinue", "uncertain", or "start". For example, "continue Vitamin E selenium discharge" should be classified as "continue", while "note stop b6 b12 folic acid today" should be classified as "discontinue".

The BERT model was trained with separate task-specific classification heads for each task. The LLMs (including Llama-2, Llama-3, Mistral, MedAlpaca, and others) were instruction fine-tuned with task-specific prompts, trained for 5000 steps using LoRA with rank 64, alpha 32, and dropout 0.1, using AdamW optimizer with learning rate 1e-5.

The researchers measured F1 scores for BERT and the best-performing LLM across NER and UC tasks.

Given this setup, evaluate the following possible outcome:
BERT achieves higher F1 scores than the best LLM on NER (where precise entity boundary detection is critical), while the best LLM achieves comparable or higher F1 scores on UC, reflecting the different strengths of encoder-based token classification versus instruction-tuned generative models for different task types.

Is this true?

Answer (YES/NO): NO